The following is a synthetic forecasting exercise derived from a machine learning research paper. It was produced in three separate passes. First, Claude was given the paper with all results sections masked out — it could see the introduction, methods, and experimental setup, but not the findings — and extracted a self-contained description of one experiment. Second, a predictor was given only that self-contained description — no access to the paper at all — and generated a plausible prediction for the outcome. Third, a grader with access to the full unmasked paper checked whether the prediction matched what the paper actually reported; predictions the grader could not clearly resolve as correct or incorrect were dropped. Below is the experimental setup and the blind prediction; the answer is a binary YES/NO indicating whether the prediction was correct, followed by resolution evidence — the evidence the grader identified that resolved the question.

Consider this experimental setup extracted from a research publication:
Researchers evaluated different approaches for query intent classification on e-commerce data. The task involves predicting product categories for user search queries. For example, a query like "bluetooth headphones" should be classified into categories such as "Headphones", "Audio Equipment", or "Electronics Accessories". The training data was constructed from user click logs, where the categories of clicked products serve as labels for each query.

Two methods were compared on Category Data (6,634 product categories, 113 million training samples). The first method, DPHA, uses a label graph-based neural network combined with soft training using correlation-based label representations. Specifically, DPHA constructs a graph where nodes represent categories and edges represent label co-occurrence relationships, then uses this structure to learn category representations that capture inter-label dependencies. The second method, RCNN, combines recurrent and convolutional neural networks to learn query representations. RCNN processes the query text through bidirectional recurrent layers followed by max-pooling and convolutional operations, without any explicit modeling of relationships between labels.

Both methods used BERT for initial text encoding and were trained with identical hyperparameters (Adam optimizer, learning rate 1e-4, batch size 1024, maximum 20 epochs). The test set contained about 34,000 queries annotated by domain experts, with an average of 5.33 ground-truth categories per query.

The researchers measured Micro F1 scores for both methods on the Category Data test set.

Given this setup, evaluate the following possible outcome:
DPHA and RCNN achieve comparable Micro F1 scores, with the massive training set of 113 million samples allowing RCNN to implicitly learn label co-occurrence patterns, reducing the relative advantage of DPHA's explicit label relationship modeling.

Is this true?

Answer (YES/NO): NO